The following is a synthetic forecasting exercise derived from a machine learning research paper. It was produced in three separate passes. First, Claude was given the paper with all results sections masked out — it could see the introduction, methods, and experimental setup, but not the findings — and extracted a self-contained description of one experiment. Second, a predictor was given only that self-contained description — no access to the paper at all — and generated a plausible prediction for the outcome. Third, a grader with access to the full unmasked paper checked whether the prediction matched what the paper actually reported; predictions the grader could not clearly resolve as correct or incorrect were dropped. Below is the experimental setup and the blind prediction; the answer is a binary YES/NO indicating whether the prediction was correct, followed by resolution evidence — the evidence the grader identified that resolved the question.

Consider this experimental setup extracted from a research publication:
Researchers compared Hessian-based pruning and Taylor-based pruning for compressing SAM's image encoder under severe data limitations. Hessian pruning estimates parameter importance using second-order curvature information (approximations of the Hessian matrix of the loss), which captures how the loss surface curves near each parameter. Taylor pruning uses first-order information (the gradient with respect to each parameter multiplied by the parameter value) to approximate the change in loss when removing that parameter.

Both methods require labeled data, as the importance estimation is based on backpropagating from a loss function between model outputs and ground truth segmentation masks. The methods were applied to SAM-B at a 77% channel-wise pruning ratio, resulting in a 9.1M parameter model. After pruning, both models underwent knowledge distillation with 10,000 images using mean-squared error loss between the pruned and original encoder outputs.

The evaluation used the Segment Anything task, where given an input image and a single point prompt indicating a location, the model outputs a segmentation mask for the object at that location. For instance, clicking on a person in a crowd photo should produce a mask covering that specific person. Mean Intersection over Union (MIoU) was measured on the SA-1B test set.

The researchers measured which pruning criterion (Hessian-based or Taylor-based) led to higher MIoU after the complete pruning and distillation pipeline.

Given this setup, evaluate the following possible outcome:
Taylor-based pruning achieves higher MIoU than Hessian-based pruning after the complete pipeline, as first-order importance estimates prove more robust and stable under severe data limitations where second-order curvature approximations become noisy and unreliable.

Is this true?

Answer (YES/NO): YES